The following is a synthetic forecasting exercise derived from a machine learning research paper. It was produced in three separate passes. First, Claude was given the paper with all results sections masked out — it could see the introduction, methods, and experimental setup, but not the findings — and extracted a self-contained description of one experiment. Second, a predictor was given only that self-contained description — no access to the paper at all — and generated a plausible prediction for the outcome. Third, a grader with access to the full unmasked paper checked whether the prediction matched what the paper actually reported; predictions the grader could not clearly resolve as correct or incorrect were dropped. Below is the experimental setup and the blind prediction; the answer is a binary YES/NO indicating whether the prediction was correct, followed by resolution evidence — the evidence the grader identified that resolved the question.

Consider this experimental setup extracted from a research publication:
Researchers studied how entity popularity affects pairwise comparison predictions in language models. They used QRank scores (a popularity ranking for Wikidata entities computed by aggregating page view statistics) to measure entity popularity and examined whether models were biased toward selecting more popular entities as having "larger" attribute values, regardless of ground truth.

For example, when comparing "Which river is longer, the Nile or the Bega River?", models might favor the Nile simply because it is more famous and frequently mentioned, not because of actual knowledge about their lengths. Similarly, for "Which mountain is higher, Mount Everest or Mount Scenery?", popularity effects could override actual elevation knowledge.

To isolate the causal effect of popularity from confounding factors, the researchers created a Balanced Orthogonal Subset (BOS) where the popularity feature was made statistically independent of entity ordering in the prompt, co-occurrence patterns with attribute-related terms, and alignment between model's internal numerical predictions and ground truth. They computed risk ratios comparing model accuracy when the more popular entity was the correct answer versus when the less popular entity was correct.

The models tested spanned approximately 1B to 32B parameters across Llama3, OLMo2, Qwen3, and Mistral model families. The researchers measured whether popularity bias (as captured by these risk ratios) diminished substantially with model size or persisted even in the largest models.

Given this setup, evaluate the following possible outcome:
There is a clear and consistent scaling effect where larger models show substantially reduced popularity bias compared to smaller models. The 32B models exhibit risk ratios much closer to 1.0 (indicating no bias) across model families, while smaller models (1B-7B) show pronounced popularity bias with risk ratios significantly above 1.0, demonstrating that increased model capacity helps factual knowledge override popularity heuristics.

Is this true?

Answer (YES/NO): NO